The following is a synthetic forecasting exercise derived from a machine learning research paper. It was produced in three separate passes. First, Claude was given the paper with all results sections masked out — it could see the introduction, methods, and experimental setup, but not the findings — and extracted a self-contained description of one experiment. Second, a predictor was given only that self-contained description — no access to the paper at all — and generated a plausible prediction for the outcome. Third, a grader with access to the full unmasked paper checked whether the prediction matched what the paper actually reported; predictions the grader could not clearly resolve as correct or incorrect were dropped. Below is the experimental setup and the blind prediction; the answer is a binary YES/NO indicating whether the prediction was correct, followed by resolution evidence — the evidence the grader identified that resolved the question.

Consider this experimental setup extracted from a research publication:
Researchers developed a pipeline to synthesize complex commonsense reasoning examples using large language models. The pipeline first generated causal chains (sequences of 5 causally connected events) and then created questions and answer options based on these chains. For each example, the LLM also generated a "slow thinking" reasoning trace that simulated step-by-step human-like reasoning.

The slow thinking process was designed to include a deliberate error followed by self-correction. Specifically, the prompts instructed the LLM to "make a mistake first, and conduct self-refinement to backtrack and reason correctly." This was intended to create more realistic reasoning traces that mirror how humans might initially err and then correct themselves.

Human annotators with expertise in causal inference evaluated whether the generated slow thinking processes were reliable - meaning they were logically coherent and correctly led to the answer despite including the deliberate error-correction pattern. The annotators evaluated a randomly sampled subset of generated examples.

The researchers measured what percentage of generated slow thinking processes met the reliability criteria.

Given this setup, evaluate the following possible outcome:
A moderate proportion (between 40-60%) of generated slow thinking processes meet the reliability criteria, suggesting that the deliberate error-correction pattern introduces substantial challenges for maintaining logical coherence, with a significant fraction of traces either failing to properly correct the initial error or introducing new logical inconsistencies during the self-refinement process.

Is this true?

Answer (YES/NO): NO